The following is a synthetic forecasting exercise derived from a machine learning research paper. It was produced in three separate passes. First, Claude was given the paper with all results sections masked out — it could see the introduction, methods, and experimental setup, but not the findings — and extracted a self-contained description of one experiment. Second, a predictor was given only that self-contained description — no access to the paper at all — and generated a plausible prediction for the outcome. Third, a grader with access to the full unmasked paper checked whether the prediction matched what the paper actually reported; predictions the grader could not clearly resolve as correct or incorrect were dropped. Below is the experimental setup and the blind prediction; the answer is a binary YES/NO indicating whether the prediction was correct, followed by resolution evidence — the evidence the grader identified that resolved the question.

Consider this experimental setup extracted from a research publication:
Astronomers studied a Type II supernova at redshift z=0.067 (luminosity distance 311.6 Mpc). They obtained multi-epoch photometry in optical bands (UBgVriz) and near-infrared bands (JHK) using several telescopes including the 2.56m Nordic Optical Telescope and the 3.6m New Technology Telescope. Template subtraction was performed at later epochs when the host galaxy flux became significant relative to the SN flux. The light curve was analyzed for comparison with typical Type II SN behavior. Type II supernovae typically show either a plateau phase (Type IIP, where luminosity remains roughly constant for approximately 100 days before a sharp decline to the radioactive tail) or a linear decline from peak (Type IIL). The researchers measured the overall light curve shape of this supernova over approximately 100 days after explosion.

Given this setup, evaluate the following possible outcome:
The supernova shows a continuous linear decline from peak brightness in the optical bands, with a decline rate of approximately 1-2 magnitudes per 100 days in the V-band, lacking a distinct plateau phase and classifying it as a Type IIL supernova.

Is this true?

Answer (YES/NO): NO